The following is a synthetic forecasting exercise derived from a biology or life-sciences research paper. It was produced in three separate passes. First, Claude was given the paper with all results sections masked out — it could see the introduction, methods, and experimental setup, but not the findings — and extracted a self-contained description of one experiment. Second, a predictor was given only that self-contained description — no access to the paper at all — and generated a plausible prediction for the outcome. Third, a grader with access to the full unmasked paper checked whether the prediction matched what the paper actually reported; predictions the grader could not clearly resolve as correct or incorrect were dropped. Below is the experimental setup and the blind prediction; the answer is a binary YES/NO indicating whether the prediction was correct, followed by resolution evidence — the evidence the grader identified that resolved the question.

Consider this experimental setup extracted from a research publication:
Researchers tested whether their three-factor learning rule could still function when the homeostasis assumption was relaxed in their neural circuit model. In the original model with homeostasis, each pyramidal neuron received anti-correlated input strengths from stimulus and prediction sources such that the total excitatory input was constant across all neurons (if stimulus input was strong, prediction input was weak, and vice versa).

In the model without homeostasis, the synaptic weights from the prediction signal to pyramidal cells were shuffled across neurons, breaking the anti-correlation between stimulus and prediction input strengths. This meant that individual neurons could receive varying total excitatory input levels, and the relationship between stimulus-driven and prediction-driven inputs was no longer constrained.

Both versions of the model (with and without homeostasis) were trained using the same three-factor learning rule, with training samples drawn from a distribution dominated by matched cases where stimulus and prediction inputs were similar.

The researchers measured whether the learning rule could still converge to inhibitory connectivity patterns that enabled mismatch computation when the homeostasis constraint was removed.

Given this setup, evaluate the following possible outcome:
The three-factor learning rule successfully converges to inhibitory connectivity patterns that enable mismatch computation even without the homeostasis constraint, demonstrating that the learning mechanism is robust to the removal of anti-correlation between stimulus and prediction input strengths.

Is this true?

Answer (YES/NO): YES